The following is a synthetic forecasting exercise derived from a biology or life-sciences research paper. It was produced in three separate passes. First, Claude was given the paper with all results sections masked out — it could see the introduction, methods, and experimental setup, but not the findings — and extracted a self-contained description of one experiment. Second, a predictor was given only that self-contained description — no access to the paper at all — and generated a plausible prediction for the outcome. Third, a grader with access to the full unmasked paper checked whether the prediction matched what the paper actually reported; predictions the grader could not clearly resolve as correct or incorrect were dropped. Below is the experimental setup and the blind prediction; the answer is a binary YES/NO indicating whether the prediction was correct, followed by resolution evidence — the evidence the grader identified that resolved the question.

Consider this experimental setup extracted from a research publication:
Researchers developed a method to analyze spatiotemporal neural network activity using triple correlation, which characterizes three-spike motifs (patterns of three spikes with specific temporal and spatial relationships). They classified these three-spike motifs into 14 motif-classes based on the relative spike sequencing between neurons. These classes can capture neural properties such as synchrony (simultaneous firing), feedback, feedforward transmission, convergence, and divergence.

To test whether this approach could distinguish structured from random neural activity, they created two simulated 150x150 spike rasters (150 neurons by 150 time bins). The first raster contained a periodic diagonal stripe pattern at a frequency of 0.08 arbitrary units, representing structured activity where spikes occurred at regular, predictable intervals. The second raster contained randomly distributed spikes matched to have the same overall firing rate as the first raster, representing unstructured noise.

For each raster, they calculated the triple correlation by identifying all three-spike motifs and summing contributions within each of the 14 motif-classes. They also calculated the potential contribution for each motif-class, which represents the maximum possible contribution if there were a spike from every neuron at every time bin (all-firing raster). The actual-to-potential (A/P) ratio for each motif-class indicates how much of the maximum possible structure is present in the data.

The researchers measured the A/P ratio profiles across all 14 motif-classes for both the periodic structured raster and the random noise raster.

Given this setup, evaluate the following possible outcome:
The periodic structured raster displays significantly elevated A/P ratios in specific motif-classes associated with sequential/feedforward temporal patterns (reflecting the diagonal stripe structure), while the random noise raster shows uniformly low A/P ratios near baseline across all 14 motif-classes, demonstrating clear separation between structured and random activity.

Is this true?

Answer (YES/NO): NO